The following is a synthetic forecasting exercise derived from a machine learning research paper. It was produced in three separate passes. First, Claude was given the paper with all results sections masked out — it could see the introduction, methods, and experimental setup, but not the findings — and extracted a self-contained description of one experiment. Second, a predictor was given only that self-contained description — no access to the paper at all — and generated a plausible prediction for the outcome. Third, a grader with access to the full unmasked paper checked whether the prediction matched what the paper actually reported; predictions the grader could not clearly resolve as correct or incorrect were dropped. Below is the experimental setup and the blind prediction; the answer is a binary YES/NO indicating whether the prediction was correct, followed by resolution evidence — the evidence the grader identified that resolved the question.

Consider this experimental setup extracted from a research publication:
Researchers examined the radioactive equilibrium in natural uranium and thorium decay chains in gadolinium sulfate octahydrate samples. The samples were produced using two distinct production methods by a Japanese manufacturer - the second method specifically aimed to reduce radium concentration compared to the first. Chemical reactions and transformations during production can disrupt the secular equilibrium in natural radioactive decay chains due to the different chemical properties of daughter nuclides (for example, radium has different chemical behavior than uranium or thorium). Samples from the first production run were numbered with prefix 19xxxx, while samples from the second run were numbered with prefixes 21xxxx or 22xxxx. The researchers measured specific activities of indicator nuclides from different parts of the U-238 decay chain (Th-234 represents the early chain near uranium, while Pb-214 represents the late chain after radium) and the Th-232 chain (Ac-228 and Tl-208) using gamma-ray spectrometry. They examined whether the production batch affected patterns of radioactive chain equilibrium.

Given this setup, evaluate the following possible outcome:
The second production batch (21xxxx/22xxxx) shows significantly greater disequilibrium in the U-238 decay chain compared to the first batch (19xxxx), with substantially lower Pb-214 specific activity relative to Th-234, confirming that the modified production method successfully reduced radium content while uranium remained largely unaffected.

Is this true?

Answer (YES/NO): NO